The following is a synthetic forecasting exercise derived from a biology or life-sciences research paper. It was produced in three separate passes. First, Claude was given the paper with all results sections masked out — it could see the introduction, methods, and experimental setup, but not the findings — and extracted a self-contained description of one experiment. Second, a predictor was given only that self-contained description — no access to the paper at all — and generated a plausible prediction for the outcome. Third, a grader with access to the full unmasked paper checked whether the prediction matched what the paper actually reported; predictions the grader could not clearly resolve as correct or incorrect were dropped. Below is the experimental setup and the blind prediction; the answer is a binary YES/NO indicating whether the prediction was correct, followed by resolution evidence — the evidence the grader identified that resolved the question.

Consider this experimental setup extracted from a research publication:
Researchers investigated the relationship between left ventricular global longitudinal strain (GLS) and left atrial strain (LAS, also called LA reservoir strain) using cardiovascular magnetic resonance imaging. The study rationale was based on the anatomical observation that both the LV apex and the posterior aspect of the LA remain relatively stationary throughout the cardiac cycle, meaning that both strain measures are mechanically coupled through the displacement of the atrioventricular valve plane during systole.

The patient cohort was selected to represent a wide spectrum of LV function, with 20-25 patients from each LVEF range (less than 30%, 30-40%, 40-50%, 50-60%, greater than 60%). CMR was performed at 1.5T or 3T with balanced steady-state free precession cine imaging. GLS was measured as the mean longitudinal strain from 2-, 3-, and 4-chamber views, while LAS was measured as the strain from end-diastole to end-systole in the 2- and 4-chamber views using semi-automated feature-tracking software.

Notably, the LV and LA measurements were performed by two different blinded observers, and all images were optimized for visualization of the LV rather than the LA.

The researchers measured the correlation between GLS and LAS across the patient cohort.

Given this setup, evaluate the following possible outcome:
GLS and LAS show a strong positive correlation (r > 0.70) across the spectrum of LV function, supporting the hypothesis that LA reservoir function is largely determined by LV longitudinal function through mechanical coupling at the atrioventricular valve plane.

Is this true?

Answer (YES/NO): YES